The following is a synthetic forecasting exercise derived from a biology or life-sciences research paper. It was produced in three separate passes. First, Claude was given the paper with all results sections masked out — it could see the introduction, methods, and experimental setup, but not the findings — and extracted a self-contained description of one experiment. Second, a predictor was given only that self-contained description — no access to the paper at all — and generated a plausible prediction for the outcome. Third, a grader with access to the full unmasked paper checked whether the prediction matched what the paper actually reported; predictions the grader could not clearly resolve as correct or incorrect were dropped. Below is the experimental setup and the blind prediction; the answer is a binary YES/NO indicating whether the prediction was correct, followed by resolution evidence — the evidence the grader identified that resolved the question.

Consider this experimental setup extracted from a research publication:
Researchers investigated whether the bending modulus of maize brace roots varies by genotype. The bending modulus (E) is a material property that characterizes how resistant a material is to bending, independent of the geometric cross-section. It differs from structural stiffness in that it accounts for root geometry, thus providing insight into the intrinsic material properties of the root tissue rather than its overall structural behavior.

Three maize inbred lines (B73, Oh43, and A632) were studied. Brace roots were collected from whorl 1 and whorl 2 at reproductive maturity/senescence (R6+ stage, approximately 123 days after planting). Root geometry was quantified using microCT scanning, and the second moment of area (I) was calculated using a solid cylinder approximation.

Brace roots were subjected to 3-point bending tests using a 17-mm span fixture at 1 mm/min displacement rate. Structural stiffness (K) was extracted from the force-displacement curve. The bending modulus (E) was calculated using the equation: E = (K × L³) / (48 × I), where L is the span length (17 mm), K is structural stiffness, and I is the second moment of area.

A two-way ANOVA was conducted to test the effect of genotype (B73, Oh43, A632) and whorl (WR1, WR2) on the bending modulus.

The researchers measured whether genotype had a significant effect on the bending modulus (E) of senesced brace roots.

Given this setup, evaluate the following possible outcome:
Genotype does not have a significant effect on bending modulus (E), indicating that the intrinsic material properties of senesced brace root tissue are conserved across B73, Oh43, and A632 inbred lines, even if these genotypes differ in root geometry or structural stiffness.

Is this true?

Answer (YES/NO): NO